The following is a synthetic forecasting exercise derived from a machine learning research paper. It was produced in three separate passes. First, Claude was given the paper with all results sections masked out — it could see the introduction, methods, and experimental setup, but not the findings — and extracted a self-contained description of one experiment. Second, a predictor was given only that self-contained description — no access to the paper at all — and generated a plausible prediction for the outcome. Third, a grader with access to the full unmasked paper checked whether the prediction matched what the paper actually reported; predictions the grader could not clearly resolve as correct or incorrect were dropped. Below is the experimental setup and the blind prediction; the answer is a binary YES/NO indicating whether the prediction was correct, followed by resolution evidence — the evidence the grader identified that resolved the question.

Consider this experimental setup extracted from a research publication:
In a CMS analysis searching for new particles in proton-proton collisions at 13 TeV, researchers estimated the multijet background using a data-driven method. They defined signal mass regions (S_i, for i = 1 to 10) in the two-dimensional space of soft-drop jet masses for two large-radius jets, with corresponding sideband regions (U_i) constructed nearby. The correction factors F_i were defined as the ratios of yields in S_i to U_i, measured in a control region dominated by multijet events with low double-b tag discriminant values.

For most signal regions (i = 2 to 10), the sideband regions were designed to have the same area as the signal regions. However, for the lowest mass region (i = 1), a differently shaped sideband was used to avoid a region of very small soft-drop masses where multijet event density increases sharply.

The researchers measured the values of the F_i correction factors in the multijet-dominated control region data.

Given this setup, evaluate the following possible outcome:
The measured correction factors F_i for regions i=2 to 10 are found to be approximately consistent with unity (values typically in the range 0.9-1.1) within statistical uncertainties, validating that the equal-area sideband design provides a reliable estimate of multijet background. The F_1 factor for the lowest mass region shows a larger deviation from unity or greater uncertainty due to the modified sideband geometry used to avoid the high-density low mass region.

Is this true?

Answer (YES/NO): YES